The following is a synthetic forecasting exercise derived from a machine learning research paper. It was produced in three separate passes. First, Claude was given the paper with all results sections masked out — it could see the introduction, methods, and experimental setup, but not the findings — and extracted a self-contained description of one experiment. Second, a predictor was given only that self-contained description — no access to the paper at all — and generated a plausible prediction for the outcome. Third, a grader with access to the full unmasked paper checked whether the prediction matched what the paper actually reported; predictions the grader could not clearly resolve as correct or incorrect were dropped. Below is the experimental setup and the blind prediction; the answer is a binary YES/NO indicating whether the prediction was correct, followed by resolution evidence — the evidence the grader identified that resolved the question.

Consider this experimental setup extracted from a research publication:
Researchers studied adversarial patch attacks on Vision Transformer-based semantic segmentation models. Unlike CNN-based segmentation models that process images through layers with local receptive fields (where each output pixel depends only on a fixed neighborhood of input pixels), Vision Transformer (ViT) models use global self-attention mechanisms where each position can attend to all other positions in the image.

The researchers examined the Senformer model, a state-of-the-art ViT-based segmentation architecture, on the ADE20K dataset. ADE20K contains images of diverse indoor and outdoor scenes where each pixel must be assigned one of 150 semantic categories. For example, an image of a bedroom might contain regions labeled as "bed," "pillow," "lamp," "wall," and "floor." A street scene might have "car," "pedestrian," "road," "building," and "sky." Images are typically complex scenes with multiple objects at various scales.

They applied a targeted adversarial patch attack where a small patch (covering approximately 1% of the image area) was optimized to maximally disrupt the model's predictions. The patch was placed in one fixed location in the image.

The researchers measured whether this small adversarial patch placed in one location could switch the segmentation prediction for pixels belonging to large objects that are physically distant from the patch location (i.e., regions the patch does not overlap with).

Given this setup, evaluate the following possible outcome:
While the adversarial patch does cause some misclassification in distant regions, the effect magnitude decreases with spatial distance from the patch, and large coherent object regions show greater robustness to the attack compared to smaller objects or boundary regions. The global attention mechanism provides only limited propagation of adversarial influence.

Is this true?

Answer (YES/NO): NO